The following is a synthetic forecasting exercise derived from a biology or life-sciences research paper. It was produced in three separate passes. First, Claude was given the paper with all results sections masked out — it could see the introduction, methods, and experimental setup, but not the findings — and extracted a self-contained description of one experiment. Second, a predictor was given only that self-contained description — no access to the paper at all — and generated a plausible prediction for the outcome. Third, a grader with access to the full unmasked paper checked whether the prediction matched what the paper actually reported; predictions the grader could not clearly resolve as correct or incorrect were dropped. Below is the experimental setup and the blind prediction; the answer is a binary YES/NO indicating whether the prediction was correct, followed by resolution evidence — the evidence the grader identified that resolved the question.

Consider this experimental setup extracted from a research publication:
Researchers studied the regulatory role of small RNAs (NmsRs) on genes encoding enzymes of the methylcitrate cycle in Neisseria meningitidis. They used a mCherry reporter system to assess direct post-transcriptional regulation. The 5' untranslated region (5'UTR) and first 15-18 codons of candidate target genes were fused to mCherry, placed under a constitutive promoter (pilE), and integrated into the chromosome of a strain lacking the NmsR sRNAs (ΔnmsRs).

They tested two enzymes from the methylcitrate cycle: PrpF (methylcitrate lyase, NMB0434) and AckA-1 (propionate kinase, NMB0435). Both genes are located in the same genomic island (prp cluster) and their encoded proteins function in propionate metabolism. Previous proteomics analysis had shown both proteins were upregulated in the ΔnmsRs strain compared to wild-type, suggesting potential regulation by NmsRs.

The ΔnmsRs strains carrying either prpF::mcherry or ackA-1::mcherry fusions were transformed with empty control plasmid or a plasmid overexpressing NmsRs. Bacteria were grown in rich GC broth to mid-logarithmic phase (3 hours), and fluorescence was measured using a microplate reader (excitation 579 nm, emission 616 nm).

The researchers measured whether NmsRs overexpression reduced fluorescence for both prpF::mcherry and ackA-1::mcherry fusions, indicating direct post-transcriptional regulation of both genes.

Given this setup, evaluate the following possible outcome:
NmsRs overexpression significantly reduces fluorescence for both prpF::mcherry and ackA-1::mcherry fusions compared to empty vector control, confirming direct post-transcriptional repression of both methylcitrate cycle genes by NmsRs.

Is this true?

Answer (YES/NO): YES